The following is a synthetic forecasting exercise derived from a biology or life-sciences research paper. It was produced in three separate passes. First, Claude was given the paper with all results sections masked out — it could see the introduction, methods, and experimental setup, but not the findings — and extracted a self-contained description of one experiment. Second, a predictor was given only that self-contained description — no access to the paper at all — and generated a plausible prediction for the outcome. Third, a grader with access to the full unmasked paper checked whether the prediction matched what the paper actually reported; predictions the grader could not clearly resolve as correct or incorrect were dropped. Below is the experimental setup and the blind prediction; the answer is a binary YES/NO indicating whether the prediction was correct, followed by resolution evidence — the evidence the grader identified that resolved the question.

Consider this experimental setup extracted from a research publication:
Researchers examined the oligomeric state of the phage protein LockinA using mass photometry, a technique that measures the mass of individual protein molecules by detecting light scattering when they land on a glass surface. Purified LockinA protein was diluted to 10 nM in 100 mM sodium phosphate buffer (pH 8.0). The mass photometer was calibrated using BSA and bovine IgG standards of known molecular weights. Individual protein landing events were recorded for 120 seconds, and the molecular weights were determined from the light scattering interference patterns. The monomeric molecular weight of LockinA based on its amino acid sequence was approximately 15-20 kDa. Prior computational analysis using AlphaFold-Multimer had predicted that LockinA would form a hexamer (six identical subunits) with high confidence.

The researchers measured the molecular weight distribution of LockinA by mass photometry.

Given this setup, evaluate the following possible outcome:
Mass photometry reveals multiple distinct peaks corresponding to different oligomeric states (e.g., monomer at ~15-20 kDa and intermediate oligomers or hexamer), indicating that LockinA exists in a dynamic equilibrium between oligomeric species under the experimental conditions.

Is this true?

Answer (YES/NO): NO